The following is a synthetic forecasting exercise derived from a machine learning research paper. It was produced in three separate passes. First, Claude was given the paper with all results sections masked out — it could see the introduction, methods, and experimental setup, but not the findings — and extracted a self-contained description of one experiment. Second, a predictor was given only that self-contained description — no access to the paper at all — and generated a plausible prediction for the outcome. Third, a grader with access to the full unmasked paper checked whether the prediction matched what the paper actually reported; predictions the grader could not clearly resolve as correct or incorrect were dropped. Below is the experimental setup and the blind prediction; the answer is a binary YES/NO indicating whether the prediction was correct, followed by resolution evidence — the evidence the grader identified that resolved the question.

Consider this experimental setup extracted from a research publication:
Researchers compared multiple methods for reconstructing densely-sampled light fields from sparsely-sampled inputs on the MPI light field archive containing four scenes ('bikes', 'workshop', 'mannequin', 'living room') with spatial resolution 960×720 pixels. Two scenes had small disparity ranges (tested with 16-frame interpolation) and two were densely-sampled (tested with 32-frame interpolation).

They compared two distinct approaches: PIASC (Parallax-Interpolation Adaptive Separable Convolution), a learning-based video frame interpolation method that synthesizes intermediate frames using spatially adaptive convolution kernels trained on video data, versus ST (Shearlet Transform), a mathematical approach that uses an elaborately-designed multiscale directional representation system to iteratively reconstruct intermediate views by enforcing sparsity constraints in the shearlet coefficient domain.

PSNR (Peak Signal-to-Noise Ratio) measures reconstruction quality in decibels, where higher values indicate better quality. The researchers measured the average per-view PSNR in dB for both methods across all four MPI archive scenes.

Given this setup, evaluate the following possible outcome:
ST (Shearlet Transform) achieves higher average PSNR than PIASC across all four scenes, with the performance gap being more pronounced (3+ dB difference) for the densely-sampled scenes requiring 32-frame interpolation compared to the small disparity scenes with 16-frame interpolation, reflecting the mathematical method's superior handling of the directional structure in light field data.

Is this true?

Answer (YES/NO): NO